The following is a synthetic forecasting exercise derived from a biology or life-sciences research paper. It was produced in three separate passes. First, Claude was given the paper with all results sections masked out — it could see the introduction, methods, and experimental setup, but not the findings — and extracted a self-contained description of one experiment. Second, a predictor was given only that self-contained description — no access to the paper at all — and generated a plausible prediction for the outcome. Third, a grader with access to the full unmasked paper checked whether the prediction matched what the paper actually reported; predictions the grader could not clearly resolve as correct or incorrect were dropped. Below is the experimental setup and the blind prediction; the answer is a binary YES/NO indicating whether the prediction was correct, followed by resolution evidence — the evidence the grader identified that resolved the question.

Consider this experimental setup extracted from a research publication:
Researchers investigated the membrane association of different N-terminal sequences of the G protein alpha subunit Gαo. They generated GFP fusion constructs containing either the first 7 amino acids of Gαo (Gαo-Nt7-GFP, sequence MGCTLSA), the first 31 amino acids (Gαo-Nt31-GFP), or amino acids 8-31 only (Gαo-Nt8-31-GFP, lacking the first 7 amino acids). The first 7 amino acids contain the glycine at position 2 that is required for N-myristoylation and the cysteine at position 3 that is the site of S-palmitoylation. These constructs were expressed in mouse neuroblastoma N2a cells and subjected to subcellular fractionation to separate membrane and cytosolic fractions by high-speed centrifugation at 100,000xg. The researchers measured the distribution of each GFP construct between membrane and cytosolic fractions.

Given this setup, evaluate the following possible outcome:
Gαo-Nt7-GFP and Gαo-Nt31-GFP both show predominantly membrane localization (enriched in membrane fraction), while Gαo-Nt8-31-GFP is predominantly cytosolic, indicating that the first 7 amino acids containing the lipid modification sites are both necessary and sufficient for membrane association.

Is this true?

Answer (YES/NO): YES